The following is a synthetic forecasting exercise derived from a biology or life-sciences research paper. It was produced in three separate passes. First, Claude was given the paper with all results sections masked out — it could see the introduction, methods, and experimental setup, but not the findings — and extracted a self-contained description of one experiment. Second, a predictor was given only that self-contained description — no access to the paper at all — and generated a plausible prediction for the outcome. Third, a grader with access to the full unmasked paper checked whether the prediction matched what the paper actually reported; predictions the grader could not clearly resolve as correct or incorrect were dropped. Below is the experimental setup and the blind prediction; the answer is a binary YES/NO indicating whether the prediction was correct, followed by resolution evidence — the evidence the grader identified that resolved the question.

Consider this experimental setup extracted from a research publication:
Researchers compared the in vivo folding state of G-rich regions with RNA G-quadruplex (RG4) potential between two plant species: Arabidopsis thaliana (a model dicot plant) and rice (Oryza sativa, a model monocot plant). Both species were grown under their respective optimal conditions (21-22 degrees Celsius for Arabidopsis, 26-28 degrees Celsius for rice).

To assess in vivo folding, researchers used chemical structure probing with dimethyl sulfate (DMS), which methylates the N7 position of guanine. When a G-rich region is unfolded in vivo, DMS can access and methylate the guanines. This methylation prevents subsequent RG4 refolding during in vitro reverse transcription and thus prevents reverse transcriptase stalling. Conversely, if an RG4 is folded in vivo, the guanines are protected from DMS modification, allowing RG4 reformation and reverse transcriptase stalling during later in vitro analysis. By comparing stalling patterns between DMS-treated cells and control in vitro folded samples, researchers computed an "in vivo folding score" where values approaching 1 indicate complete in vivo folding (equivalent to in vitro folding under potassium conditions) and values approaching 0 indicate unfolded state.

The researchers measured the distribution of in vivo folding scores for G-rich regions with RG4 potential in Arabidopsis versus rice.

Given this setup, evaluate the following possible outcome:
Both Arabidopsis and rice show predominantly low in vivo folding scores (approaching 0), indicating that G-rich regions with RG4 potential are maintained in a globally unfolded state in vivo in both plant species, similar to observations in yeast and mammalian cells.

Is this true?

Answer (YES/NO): NO